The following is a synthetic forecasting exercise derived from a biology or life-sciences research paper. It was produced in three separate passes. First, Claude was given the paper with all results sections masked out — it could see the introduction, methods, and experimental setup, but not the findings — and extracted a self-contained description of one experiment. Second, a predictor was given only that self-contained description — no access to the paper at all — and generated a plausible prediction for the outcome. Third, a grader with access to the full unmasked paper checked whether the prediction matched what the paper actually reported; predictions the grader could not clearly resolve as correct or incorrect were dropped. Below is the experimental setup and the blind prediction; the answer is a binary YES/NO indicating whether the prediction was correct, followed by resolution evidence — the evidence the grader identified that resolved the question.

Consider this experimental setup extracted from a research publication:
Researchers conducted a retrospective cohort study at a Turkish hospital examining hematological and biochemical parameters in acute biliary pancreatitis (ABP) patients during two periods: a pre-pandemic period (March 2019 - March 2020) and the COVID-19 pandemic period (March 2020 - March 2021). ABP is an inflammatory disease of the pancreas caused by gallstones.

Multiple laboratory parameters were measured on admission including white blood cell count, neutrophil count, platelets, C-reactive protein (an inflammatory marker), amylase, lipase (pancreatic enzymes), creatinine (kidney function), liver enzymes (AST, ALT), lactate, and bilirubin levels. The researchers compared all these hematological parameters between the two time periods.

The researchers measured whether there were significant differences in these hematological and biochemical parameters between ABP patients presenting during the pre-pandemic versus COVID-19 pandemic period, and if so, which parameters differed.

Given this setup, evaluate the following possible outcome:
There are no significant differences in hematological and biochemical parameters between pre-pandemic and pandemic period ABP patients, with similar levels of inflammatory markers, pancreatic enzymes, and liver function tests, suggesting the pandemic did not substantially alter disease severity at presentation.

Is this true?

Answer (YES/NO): NO